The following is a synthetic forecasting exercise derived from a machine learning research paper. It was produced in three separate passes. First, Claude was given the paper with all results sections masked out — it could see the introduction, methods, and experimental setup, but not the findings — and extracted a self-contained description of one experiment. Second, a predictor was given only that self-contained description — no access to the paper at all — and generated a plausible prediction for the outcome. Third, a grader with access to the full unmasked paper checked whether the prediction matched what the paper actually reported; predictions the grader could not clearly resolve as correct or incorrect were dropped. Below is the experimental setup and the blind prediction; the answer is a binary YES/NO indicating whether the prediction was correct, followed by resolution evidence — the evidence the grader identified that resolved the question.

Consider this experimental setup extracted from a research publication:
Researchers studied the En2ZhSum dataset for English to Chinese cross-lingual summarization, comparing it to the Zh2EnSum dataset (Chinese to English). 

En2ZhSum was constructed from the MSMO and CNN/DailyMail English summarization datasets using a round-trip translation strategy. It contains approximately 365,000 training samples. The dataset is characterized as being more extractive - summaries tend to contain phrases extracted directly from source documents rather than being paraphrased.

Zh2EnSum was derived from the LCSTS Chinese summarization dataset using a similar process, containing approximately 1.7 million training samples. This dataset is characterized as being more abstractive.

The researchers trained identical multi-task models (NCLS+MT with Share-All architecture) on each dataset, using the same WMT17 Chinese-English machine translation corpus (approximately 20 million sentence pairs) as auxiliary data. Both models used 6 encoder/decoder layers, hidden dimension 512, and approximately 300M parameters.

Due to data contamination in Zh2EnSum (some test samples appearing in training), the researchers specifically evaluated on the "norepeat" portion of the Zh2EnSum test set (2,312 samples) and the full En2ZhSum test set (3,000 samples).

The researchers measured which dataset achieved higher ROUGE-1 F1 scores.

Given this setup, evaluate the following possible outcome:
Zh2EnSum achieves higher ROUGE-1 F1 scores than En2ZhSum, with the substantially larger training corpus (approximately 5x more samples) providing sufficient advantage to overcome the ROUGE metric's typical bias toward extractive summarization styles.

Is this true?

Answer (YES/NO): NO